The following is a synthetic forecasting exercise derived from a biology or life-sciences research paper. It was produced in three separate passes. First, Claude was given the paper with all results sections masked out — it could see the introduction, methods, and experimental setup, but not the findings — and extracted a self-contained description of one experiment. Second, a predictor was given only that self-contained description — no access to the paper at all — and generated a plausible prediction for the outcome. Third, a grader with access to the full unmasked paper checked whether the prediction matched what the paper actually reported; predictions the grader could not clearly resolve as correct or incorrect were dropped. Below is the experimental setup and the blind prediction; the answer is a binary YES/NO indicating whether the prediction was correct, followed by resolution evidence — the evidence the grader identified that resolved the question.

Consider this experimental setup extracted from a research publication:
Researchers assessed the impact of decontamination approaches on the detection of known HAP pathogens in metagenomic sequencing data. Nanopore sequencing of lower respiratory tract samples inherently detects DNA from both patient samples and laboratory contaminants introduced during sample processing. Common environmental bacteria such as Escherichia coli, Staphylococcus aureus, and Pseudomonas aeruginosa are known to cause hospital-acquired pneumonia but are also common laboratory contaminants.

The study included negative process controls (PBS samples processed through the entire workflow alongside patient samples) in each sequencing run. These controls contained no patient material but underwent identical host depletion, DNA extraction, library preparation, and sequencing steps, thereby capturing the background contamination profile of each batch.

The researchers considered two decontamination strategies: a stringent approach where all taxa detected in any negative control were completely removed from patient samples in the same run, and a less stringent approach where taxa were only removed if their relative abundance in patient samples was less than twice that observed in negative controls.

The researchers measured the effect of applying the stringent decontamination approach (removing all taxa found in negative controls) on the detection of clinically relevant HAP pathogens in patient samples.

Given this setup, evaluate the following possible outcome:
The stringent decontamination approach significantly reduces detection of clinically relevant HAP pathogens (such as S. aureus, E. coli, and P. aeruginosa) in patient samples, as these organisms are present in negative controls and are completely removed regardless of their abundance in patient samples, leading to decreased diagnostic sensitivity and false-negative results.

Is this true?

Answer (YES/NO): YES